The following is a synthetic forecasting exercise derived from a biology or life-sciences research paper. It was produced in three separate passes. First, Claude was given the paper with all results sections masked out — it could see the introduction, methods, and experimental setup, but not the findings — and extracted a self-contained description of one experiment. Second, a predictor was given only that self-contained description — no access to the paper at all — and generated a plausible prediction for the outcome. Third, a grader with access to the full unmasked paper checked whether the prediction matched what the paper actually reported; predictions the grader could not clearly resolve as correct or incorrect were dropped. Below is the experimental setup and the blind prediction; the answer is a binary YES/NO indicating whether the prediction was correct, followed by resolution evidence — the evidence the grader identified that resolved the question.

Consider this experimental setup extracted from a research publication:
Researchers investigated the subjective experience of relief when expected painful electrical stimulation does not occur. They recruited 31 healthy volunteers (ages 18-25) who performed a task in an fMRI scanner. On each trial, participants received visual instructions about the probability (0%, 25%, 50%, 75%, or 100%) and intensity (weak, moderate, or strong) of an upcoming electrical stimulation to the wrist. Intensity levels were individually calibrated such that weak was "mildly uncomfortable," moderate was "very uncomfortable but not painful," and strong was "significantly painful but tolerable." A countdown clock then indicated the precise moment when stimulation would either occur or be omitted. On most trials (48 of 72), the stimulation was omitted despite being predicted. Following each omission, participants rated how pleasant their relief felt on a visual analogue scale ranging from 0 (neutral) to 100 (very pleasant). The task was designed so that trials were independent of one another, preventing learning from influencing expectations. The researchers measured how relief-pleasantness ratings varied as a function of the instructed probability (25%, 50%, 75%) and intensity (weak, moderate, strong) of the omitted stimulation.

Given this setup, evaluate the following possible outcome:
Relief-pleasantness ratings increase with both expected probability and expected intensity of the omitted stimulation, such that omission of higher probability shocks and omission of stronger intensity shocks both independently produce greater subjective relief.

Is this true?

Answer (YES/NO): YES